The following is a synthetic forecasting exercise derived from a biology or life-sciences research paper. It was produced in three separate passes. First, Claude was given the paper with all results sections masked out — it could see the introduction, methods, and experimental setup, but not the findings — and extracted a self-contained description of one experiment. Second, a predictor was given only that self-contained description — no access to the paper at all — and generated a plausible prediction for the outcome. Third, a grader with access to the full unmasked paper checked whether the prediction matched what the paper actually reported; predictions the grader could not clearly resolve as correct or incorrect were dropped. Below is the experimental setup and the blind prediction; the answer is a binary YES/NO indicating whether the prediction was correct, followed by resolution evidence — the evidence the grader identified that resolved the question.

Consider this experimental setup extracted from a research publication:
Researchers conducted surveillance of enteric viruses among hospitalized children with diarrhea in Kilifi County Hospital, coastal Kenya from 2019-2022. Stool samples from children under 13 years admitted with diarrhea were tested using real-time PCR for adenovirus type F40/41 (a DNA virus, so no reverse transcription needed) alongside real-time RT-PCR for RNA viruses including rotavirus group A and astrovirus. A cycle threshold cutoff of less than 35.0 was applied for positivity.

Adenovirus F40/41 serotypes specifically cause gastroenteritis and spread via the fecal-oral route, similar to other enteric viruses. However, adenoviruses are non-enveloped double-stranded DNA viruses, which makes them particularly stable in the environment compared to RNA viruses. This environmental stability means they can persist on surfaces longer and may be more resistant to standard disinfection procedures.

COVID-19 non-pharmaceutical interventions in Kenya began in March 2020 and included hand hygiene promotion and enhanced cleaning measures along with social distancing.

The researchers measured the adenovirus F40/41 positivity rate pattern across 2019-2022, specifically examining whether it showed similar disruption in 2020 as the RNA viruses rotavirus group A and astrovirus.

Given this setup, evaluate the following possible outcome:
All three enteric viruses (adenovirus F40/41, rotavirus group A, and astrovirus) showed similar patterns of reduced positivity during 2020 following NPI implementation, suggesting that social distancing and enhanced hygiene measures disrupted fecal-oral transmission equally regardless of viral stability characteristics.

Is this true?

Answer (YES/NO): NO